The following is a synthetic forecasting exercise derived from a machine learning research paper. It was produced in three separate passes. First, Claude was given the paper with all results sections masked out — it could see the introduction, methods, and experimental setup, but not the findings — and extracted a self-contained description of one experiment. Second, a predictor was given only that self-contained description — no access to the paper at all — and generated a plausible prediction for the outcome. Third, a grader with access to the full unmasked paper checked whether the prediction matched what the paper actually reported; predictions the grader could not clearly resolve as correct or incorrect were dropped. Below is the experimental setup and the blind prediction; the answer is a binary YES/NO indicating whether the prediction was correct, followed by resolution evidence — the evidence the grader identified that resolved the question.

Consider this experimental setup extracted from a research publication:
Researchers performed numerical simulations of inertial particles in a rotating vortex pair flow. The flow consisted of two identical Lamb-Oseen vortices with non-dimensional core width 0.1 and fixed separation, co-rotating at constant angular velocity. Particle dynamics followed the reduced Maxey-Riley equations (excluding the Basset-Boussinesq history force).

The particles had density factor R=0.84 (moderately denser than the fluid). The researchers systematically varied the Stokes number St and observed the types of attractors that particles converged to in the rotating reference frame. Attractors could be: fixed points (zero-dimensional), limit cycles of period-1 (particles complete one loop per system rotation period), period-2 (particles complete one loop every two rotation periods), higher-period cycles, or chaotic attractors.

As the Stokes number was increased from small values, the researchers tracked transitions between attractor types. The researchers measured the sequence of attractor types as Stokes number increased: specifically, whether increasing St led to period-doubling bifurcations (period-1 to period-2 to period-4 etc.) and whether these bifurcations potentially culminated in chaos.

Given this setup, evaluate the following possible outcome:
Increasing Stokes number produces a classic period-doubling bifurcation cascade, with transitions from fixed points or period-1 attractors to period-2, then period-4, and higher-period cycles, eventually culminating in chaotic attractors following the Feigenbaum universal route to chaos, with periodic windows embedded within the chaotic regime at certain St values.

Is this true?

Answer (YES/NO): YES